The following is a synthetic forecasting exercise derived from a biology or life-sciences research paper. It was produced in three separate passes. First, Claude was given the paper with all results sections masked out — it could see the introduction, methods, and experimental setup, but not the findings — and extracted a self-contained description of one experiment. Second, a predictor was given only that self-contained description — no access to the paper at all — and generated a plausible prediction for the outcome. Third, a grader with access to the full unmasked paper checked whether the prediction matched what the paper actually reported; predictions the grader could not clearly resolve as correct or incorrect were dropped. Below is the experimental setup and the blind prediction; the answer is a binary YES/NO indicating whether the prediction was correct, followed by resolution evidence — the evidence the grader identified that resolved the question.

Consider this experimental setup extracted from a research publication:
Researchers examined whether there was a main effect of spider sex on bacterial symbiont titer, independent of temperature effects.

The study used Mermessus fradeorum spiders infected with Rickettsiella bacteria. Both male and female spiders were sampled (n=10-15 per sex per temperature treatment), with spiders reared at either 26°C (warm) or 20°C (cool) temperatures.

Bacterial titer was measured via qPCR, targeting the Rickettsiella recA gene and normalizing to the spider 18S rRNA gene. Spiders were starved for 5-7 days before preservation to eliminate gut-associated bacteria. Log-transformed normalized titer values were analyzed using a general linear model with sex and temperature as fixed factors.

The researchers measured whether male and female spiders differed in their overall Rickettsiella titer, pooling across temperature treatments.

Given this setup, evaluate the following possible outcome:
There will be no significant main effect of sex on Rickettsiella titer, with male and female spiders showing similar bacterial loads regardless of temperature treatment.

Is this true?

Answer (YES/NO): NO